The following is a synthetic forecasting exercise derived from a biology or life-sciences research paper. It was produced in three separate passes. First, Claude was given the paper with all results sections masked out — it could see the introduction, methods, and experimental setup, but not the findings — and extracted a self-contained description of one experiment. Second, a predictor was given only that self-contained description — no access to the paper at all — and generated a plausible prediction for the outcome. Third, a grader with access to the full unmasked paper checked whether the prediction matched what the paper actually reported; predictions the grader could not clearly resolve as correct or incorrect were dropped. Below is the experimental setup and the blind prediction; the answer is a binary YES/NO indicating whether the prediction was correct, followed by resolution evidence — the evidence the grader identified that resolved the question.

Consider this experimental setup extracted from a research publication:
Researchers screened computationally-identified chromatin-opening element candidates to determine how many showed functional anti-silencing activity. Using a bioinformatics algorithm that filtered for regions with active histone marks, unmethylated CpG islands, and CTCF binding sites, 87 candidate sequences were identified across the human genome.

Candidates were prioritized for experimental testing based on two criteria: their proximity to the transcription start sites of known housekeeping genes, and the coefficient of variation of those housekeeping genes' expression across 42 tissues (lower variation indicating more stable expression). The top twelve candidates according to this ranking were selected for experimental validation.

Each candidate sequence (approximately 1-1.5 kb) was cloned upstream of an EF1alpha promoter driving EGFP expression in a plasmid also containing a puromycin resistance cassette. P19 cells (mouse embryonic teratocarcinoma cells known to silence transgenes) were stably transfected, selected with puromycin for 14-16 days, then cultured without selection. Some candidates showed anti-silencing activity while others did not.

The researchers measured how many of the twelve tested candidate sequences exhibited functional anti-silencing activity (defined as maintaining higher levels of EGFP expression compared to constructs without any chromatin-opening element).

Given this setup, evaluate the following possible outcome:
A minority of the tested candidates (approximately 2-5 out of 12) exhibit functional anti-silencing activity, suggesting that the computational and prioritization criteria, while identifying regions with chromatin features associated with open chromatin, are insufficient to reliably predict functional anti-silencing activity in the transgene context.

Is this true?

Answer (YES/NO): YES